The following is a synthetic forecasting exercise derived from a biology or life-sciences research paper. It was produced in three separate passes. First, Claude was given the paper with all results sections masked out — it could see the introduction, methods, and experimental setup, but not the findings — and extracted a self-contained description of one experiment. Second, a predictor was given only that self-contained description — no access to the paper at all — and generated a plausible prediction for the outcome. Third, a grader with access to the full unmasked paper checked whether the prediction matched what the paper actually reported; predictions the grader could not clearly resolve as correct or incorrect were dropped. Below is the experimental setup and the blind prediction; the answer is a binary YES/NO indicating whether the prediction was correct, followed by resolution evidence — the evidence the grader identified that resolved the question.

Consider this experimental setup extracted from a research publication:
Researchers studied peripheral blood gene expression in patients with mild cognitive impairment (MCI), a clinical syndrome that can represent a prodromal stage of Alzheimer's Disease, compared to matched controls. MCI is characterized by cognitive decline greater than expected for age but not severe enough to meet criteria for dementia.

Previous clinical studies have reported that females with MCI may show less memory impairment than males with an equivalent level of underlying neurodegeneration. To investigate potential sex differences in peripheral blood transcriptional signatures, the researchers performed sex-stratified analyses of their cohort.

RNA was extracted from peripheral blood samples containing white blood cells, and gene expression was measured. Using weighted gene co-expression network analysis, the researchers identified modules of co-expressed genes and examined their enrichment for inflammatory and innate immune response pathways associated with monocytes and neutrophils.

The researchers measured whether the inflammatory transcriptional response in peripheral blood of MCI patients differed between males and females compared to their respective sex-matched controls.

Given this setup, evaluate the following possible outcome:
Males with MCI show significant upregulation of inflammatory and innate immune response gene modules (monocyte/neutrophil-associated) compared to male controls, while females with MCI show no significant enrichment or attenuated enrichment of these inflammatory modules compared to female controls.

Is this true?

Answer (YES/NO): YES